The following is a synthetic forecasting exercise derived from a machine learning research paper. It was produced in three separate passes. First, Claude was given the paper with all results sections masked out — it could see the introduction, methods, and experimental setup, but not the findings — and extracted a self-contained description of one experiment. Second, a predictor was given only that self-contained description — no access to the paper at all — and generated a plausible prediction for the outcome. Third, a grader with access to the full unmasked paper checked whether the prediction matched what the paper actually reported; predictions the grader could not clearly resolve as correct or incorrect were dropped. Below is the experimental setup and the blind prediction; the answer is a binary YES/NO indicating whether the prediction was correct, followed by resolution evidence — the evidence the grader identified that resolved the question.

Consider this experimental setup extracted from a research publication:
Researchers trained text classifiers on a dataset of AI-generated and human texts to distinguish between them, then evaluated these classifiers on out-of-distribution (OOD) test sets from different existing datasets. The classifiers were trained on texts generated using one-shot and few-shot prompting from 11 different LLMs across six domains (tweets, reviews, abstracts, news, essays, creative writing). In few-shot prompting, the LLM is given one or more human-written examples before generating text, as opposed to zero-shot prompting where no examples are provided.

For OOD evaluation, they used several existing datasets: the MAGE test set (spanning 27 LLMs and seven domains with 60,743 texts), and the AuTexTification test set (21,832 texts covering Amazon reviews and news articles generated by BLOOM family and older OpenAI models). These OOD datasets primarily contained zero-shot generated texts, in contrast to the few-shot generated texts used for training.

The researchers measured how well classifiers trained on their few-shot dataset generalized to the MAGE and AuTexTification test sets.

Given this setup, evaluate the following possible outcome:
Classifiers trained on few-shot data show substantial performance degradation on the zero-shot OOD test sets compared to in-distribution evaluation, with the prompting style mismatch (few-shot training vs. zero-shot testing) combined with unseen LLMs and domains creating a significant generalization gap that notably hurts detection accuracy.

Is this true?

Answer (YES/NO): YES